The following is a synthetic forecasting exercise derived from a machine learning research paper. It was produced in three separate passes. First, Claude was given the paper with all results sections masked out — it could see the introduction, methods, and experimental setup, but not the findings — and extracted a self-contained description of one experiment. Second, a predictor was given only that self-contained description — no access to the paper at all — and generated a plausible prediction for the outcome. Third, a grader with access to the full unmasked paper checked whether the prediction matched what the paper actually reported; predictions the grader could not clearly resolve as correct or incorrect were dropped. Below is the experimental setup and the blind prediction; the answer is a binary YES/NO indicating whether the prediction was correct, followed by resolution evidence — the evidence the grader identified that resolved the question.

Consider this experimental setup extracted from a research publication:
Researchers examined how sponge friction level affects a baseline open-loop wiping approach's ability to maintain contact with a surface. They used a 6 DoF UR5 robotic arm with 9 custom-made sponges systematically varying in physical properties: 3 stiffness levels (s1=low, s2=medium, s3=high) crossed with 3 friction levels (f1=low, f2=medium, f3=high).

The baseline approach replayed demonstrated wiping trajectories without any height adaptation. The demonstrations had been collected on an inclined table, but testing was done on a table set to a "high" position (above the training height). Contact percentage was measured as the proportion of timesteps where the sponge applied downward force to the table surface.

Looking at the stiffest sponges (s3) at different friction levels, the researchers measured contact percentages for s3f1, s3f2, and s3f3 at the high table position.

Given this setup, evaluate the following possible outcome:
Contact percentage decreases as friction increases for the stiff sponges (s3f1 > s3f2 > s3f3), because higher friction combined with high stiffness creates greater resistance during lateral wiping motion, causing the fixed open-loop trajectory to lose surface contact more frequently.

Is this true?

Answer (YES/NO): NO